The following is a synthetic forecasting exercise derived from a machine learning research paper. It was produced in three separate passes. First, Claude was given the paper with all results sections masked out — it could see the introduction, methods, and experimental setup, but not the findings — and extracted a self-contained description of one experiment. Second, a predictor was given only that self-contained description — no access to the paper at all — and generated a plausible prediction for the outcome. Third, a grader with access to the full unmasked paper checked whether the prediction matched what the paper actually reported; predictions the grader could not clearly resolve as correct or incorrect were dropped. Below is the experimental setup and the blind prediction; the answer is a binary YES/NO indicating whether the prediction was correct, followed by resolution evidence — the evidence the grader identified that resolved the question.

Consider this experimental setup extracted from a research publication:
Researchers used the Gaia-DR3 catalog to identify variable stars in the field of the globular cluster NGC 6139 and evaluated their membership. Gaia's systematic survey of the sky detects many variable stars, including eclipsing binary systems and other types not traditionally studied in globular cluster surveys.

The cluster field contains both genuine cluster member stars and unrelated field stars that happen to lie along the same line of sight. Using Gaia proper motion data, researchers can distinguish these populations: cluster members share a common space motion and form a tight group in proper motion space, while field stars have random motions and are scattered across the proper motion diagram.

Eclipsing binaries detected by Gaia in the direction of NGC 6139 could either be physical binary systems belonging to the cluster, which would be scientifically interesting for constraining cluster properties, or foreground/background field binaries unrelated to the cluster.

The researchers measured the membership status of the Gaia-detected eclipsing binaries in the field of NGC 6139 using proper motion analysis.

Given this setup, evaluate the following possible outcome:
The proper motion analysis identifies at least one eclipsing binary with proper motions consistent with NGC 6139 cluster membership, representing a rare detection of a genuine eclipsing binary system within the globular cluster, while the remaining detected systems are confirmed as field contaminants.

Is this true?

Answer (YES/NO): NO